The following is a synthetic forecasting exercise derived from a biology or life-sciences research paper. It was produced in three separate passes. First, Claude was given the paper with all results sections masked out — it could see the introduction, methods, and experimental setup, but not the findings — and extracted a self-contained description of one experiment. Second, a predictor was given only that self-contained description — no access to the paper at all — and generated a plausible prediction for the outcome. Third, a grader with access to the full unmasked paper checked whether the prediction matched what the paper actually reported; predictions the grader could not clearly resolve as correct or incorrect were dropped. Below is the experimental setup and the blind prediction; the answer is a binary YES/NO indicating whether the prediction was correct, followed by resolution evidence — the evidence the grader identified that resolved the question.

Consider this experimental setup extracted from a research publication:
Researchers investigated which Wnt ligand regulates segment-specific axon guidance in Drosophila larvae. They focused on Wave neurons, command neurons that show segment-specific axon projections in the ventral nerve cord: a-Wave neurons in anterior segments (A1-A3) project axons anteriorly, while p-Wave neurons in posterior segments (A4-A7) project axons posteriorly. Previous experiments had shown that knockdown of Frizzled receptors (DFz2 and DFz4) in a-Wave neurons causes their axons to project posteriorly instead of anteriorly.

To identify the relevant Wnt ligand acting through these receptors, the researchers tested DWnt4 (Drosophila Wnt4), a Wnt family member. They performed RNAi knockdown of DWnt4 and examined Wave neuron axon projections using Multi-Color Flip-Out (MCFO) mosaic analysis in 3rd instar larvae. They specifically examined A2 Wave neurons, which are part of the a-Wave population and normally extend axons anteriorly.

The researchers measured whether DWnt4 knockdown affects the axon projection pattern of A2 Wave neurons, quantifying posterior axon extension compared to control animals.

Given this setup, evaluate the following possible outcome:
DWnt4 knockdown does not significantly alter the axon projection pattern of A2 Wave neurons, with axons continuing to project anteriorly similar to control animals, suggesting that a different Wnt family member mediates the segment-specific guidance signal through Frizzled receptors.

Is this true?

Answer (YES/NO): NO